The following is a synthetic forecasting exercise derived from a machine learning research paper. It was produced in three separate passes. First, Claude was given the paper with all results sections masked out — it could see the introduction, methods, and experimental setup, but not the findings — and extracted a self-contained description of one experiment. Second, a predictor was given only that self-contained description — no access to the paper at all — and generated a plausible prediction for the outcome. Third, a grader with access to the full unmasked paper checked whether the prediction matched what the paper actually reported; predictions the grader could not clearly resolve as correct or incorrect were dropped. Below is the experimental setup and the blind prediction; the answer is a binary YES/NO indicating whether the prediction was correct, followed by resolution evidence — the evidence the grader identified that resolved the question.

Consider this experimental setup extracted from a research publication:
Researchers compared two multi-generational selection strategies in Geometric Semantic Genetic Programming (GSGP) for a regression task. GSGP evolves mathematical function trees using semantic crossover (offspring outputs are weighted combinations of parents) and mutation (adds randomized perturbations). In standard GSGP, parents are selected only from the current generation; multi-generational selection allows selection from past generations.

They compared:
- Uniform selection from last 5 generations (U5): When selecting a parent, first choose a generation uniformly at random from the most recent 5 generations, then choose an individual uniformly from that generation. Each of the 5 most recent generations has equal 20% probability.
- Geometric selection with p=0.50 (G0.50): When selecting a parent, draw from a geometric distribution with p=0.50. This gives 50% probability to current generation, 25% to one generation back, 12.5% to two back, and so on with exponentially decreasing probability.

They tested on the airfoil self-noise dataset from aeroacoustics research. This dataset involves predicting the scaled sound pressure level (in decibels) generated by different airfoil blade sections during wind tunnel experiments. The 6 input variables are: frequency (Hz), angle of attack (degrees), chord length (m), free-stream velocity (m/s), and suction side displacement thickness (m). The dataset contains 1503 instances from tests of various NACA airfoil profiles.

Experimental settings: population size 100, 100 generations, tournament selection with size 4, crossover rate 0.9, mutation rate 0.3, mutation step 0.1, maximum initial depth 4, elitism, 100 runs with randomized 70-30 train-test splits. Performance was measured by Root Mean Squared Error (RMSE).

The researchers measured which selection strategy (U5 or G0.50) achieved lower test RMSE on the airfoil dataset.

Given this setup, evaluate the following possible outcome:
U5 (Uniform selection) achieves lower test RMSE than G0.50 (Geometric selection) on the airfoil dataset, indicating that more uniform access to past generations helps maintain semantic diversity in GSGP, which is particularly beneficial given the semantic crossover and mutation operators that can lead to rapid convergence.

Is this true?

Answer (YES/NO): YES